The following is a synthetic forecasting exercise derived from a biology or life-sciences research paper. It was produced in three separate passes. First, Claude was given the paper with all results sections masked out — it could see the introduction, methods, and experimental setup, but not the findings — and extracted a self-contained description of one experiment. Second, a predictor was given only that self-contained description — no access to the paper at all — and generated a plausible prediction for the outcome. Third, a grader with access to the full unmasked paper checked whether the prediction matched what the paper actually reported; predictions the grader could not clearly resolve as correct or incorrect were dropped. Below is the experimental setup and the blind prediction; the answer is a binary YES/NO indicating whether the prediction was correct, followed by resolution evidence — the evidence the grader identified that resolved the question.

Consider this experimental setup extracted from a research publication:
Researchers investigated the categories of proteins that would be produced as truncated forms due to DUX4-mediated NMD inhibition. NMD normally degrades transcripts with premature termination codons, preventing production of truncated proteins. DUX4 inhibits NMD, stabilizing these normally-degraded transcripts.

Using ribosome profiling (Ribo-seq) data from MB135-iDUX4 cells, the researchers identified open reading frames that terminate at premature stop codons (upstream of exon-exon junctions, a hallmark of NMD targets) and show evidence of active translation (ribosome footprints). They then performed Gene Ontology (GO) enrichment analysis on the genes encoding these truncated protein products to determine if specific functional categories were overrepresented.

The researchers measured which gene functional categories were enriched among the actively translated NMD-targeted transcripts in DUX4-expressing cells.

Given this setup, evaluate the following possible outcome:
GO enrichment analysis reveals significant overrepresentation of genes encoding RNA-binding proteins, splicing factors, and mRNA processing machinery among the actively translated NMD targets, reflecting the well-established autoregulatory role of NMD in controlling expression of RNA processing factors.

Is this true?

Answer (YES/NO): YES